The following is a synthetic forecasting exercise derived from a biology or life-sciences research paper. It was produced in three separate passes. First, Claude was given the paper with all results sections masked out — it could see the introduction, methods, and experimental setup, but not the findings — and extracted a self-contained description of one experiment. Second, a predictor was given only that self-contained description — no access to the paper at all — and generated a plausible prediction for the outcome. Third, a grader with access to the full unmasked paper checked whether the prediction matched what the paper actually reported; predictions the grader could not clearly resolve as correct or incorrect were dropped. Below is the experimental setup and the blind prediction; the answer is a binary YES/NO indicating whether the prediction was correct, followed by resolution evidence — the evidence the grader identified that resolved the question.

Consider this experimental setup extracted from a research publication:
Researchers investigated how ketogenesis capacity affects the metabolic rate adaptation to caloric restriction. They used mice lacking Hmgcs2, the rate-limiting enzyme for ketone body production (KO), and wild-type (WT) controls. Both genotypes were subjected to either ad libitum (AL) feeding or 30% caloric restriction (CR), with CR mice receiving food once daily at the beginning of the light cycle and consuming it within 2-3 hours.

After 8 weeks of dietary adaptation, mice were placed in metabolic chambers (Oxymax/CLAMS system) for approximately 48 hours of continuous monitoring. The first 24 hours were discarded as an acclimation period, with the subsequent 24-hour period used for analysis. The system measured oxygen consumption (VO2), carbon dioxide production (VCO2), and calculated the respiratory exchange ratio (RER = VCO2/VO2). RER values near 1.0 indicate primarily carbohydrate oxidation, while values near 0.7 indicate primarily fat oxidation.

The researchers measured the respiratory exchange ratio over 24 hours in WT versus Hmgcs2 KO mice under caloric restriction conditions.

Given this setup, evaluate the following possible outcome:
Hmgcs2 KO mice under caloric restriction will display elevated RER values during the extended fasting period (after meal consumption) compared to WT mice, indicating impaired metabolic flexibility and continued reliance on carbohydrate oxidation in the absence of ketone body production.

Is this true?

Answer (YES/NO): NO